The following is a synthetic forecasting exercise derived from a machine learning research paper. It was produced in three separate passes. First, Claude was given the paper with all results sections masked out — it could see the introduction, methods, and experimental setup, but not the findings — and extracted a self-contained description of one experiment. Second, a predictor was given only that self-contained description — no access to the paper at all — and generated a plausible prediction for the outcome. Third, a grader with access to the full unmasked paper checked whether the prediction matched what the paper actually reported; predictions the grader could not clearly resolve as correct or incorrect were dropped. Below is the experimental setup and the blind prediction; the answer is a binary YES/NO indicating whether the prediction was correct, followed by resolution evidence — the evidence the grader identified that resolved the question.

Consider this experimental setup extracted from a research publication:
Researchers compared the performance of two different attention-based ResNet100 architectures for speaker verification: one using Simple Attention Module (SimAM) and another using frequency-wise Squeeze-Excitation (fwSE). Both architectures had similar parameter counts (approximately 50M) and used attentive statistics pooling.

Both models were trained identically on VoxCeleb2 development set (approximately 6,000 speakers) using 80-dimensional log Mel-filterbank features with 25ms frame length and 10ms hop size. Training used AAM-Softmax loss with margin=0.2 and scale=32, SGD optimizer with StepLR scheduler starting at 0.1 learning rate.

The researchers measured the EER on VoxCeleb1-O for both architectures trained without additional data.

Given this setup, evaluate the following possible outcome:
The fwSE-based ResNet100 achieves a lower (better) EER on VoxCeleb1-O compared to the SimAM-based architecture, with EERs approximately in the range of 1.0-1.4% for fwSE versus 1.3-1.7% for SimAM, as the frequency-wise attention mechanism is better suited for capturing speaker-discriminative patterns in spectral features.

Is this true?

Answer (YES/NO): NO